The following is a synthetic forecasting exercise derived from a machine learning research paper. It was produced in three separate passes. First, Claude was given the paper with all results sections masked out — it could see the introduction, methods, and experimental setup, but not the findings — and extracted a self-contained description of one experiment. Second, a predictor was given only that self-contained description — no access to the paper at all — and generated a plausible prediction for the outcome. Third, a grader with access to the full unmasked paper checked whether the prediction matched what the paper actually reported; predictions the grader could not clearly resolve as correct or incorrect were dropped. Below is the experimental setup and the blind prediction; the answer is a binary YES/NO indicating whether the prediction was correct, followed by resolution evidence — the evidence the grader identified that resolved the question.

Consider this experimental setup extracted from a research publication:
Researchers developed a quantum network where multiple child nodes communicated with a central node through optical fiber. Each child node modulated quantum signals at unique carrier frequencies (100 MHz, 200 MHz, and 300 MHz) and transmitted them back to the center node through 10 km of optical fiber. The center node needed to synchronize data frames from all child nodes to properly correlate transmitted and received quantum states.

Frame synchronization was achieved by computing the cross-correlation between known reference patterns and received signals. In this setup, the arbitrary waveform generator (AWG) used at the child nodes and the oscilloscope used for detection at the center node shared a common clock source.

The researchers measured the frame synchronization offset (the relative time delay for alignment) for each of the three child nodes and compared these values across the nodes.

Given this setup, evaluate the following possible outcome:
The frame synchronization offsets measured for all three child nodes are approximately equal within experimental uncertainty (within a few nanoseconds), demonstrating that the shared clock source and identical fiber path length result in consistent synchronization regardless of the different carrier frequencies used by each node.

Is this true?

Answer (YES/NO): YES